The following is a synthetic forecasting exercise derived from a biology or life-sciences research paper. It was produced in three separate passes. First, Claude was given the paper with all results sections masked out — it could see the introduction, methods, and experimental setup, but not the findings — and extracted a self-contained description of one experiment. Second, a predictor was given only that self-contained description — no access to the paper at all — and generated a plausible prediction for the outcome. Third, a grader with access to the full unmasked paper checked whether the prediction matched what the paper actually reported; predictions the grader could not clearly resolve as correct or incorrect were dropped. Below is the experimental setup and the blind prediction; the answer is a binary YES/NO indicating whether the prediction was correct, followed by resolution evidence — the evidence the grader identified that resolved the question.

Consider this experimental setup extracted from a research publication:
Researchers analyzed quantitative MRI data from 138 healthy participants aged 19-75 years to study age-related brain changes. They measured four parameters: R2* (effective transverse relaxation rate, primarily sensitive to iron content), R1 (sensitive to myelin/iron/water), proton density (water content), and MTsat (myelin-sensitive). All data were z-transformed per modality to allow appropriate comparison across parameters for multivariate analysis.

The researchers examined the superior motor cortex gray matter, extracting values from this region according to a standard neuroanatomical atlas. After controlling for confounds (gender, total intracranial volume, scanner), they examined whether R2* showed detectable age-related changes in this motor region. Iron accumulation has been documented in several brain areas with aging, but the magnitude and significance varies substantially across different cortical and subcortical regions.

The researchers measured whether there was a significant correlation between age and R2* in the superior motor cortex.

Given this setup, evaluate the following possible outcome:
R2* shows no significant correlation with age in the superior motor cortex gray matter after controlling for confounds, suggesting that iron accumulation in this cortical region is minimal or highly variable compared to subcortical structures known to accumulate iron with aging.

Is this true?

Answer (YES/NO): YES